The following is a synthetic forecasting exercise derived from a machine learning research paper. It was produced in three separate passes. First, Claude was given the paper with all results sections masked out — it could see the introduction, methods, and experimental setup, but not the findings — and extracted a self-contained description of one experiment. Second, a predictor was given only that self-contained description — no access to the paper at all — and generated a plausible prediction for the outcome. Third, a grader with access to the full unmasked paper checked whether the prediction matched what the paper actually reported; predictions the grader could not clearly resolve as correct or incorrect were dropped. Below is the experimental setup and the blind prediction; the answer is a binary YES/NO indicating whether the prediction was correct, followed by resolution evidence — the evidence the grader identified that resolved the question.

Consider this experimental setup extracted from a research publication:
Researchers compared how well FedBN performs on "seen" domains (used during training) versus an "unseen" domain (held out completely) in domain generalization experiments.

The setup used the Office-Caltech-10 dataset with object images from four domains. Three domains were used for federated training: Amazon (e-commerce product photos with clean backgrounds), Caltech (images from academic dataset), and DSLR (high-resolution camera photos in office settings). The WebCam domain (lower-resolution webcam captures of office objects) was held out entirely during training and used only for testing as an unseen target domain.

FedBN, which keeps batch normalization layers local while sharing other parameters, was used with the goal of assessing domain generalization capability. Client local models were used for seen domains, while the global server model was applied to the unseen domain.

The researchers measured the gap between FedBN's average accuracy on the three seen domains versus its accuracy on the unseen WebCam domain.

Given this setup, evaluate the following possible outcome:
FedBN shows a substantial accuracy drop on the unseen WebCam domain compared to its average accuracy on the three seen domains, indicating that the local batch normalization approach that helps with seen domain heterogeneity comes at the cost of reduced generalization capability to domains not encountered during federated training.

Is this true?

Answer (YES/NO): NO